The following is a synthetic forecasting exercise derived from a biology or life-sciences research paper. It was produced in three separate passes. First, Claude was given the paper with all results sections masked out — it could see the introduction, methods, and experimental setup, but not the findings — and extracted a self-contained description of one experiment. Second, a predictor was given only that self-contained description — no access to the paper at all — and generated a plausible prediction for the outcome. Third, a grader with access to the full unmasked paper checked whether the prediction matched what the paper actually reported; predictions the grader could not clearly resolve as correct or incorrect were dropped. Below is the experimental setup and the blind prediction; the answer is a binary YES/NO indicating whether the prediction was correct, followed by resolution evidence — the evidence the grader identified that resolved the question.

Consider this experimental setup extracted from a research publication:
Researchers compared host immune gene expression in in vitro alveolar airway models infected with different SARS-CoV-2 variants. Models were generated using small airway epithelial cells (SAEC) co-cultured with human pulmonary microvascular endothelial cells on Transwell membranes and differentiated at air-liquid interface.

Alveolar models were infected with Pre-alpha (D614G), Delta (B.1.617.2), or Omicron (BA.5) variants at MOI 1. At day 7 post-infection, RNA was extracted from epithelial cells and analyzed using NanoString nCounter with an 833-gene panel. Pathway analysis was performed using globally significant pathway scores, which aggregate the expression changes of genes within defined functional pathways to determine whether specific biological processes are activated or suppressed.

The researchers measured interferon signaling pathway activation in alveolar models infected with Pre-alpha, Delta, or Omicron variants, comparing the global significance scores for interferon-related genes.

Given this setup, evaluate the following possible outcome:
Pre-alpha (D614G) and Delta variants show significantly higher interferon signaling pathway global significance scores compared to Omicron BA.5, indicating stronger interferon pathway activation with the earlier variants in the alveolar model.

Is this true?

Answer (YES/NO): NO